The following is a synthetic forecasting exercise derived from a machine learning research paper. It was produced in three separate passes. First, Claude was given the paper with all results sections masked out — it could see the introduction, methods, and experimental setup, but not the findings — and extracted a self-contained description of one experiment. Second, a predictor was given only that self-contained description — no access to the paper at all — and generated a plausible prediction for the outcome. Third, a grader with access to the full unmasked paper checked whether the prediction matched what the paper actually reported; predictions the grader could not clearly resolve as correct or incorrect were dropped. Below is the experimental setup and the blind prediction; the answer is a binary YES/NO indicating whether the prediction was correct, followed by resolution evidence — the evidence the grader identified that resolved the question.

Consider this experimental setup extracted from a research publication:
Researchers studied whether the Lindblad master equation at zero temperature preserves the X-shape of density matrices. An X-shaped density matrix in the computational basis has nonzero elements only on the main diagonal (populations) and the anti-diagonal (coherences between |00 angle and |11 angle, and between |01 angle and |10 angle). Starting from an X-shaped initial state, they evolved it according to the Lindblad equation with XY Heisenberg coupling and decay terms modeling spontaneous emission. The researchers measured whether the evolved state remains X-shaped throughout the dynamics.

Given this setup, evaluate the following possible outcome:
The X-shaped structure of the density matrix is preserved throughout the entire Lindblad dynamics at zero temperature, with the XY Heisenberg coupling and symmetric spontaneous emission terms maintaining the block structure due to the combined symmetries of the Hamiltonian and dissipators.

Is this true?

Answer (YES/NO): YES